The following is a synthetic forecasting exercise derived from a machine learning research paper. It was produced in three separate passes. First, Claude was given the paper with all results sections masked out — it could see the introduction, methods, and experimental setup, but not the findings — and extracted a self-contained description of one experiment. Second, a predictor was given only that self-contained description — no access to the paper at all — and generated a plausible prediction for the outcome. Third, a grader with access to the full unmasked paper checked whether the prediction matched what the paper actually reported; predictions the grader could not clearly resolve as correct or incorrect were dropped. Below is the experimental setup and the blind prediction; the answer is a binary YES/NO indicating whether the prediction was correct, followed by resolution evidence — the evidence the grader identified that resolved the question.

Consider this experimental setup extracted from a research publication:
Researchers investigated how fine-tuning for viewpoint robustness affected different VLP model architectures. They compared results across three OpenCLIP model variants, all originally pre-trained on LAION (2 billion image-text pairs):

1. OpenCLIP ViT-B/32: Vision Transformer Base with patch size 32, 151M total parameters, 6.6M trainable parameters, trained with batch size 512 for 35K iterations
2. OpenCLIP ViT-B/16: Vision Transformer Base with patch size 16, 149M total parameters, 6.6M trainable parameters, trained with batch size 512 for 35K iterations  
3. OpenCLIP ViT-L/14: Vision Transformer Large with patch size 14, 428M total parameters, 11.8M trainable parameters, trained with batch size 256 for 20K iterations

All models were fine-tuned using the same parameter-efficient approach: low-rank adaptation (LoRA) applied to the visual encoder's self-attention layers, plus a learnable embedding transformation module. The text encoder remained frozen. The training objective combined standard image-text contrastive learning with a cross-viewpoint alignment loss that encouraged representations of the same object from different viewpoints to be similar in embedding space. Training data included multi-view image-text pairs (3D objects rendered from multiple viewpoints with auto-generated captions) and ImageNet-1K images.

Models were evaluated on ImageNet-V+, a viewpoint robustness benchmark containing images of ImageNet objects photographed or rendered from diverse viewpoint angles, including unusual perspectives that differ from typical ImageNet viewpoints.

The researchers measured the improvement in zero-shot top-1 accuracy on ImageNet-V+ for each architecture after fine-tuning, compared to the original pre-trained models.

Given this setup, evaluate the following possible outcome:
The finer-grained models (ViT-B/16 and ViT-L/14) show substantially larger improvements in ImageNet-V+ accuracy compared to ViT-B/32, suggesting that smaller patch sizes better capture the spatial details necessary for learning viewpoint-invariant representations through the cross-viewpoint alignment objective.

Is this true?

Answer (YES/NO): NO